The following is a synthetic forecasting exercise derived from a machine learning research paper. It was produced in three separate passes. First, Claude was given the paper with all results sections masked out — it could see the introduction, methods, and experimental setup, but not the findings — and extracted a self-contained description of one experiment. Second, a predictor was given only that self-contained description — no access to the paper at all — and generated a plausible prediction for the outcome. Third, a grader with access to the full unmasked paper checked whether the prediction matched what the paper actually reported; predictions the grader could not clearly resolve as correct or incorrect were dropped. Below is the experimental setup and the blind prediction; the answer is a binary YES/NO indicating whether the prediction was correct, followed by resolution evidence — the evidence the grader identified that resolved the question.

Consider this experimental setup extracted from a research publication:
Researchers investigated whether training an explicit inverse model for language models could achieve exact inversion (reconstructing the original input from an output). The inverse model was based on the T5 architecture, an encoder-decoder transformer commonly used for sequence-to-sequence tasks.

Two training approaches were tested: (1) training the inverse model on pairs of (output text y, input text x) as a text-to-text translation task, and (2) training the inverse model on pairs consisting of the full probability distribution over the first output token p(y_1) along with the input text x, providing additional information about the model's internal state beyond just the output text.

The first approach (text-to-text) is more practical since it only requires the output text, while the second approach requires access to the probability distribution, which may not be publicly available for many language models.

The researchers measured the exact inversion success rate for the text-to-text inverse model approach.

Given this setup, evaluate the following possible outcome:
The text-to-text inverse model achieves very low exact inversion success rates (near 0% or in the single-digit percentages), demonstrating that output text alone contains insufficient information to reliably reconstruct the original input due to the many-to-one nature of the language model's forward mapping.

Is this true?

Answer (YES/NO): YES